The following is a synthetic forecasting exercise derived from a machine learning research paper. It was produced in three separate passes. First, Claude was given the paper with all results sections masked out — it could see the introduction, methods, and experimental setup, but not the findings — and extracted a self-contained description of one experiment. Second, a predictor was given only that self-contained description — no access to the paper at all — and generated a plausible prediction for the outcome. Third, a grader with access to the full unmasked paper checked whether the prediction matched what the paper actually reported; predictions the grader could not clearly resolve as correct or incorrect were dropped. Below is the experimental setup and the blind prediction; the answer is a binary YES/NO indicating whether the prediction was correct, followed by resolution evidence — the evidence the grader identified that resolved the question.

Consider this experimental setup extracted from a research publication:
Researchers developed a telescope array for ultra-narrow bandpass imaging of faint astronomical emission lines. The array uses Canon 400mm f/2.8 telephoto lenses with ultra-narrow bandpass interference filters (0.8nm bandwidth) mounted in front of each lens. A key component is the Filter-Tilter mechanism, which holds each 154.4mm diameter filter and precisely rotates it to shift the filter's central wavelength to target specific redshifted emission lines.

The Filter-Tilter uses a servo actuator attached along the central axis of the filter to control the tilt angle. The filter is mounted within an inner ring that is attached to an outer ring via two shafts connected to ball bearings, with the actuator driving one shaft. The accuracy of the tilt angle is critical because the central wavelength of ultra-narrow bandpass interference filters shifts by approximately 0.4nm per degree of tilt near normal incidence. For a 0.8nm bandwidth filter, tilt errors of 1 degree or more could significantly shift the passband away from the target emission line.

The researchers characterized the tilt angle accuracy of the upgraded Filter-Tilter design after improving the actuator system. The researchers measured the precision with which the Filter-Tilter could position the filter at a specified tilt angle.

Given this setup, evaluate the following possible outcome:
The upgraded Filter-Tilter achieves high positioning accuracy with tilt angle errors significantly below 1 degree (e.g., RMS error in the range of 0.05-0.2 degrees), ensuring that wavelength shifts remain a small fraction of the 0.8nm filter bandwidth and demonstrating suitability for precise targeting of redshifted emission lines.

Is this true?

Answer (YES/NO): YES